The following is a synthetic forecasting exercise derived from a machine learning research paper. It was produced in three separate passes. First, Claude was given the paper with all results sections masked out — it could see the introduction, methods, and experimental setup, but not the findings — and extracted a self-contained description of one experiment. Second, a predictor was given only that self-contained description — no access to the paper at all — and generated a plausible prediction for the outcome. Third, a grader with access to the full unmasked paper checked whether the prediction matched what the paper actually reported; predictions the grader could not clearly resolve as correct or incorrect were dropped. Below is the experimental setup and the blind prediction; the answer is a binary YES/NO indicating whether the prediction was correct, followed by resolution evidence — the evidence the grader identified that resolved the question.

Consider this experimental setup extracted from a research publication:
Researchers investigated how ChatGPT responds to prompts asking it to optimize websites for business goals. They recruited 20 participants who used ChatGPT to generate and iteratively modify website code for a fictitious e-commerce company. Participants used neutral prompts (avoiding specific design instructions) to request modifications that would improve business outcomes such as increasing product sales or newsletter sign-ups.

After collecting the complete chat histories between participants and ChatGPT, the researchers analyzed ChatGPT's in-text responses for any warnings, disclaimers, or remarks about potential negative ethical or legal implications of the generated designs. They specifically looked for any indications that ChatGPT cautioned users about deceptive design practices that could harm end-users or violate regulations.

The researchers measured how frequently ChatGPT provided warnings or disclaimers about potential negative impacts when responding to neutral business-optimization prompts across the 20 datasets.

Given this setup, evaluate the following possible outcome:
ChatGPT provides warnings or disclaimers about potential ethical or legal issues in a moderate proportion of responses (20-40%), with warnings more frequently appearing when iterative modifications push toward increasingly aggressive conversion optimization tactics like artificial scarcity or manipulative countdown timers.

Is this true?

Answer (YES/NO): NO